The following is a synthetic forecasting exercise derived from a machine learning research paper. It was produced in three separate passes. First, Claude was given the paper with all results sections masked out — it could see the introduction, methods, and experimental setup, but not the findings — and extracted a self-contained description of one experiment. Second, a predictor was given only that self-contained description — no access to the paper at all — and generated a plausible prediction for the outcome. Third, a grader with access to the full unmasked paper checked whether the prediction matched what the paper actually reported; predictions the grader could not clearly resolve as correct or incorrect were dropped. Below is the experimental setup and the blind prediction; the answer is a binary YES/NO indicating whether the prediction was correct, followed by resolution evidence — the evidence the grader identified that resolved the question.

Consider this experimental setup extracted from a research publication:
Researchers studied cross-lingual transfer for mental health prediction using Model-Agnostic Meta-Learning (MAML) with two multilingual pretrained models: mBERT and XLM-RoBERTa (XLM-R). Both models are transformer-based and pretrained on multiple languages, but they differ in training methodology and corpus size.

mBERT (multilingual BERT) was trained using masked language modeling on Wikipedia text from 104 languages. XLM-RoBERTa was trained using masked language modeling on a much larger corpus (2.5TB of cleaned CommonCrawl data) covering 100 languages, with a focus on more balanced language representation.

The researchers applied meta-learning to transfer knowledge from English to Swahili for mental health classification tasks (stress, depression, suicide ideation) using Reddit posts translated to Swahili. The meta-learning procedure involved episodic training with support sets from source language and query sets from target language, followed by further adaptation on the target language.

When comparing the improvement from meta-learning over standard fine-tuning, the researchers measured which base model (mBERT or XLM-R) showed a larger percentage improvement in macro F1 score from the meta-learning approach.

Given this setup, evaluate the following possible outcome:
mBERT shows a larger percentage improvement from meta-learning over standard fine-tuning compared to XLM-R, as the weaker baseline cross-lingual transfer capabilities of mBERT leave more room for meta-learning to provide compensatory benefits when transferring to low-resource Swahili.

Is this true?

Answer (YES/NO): NO